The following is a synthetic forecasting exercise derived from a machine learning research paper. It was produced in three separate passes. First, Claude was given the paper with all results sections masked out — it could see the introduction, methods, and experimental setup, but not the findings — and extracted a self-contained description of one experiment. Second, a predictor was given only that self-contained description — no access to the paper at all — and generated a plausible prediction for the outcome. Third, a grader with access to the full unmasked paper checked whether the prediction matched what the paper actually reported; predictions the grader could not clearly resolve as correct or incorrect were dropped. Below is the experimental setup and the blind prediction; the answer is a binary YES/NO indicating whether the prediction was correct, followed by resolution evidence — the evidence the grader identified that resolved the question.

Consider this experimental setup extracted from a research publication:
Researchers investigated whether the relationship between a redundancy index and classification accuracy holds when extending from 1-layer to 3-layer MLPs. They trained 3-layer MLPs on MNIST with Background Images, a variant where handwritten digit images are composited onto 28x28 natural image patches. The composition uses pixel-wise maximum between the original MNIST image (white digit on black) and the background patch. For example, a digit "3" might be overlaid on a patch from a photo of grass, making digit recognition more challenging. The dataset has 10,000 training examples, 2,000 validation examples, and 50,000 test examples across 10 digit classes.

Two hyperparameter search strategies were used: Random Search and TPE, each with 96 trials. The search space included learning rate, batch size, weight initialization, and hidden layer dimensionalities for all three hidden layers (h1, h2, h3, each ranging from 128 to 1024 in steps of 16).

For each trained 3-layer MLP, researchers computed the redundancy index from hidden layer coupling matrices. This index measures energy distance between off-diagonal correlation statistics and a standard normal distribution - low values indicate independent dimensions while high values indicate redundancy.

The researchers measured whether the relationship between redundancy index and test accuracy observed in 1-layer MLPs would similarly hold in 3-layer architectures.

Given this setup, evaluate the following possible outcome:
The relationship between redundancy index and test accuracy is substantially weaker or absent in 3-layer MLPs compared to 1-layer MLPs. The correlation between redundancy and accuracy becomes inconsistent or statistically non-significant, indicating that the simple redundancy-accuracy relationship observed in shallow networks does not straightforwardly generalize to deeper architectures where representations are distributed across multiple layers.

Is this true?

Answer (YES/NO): NO